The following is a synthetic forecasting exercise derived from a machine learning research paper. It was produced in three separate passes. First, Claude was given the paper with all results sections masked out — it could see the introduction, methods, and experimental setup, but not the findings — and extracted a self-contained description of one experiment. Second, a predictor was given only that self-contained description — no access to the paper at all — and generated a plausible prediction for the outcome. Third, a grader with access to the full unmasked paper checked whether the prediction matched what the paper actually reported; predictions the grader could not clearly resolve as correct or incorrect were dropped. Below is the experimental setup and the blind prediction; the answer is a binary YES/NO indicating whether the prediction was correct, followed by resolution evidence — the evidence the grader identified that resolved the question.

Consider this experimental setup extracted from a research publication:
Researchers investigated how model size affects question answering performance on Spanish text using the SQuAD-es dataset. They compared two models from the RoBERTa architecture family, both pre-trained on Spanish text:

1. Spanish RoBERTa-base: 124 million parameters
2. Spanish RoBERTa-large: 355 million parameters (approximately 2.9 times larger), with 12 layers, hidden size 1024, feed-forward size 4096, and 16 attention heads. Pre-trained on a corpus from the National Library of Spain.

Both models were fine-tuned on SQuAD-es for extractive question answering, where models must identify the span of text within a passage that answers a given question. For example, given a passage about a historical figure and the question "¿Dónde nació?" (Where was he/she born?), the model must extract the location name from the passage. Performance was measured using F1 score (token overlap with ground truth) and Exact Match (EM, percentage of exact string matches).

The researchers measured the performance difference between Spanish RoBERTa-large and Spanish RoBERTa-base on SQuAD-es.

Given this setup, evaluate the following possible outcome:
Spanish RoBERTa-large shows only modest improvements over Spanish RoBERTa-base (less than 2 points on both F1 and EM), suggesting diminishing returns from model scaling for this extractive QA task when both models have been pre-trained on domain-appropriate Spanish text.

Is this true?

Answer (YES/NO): NO